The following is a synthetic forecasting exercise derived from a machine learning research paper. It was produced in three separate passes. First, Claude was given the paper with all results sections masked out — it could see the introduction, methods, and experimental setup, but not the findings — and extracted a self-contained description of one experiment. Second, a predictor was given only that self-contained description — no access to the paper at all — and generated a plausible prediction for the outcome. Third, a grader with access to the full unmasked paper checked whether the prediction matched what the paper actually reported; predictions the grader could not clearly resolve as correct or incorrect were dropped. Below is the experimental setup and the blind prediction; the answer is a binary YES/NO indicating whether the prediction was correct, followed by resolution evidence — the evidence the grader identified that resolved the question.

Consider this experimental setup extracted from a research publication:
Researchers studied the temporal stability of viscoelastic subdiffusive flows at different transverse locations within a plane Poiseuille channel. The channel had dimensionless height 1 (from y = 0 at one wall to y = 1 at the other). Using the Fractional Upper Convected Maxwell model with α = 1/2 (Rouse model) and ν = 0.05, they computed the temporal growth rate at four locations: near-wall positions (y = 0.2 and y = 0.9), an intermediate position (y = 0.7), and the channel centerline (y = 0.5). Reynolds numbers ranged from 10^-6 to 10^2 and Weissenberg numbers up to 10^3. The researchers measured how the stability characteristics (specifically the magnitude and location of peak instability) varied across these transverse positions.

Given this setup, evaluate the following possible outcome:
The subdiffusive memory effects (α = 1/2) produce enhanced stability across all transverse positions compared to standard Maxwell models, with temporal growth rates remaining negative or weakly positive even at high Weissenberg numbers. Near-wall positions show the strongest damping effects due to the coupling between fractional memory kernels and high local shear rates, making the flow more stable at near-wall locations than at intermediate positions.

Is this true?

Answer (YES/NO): NO